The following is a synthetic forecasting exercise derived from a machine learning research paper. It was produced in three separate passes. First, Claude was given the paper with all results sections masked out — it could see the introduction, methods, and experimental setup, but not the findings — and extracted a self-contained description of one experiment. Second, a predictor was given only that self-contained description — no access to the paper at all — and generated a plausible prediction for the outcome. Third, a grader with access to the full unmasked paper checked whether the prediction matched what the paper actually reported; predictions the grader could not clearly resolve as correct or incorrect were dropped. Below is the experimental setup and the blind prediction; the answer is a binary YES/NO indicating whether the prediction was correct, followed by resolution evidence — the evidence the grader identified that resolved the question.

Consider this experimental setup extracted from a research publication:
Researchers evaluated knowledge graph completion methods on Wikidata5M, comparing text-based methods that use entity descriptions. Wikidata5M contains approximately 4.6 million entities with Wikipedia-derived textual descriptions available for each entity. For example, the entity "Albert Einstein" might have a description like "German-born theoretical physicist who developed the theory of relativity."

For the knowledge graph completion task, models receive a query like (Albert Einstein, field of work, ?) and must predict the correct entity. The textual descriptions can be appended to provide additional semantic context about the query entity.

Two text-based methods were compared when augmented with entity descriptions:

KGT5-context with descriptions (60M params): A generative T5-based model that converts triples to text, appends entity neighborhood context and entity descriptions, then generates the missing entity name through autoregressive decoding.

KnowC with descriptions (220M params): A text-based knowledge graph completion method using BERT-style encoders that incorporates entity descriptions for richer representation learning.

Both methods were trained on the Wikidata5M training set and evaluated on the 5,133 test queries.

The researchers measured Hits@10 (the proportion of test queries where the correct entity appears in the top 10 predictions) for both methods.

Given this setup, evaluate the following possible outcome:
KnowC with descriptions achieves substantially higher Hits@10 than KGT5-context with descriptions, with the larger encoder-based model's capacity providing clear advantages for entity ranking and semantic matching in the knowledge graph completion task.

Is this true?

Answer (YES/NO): YES